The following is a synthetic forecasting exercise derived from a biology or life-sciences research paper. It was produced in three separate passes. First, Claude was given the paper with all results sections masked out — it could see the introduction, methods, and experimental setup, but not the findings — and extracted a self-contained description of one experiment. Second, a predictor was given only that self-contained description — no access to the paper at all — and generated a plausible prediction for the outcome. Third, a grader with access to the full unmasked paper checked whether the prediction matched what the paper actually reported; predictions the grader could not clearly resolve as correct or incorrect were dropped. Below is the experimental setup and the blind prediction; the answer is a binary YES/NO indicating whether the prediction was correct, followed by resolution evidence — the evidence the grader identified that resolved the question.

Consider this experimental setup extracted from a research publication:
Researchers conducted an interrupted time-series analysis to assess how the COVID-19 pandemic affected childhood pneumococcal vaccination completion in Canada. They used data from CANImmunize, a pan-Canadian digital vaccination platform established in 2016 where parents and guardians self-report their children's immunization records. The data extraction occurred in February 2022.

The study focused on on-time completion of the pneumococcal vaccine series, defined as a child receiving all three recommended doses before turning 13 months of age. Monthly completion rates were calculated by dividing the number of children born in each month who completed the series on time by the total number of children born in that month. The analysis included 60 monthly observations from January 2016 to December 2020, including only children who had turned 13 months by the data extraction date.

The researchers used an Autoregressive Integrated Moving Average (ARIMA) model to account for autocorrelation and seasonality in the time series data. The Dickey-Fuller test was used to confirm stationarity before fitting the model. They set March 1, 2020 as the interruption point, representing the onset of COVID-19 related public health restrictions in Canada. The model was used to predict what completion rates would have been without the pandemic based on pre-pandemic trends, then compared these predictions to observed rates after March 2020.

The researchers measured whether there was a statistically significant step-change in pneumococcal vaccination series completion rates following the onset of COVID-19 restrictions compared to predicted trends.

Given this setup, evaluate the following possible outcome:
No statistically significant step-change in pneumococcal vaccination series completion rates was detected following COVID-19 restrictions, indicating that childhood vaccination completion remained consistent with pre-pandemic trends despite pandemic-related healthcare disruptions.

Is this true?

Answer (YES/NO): NO